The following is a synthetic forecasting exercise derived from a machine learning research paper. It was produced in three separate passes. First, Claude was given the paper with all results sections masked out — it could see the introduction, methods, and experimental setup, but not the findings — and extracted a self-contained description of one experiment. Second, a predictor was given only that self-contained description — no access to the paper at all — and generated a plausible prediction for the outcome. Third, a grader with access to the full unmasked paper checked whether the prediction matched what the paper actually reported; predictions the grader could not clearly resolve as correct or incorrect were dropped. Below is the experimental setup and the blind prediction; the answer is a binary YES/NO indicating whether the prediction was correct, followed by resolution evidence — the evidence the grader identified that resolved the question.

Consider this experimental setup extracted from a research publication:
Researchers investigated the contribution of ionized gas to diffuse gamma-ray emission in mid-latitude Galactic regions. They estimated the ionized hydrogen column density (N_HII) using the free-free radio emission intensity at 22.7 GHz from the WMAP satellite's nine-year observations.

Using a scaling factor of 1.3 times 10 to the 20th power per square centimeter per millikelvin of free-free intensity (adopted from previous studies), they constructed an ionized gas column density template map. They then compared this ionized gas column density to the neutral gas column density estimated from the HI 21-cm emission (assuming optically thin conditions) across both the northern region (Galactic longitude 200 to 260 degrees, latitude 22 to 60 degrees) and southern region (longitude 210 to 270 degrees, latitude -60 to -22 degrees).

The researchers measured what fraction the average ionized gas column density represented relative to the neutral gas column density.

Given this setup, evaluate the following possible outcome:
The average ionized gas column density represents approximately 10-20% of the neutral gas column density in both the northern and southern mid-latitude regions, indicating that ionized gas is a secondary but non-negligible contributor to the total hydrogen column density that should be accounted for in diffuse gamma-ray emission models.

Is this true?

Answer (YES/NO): NO